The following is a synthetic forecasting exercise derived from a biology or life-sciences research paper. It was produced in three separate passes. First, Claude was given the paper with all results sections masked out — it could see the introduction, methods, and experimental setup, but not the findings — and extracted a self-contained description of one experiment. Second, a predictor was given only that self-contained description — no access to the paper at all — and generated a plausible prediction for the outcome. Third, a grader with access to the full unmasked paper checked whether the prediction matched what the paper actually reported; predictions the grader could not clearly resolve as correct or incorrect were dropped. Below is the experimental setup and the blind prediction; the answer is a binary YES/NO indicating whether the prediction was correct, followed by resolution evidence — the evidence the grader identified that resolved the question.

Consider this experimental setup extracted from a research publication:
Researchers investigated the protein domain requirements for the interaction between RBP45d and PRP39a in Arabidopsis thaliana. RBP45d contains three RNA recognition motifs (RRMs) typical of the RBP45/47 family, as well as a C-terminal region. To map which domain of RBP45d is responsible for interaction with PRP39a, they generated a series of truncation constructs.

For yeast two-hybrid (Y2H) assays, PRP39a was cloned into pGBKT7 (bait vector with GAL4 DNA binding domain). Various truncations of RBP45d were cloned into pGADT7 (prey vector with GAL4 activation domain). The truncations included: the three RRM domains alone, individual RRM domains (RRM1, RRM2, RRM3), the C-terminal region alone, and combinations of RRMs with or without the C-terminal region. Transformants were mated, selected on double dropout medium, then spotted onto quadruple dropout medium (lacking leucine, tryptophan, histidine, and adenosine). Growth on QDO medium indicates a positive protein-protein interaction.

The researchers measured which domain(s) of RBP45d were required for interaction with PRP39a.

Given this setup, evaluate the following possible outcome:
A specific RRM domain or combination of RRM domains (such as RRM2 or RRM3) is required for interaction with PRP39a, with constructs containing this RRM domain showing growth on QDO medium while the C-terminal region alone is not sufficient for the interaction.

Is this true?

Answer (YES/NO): NO